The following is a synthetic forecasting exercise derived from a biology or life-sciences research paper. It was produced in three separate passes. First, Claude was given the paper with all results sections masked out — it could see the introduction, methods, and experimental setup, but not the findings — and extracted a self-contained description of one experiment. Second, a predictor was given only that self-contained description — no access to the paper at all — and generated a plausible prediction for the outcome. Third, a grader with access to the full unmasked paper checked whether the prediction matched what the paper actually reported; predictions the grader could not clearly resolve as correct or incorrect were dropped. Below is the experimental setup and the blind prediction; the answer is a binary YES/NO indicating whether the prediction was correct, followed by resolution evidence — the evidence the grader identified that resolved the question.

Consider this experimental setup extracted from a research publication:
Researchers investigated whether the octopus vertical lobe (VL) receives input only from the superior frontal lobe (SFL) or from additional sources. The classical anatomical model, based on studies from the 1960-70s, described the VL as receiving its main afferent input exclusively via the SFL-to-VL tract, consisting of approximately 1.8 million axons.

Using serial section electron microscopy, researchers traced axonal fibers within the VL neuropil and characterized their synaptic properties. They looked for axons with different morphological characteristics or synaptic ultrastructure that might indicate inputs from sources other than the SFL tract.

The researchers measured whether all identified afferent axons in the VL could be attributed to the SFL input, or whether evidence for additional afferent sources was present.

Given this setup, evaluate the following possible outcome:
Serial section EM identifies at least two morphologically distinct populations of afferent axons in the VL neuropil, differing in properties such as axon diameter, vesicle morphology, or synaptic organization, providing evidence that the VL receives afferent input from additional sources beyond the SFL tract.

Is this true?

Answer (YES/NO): YES